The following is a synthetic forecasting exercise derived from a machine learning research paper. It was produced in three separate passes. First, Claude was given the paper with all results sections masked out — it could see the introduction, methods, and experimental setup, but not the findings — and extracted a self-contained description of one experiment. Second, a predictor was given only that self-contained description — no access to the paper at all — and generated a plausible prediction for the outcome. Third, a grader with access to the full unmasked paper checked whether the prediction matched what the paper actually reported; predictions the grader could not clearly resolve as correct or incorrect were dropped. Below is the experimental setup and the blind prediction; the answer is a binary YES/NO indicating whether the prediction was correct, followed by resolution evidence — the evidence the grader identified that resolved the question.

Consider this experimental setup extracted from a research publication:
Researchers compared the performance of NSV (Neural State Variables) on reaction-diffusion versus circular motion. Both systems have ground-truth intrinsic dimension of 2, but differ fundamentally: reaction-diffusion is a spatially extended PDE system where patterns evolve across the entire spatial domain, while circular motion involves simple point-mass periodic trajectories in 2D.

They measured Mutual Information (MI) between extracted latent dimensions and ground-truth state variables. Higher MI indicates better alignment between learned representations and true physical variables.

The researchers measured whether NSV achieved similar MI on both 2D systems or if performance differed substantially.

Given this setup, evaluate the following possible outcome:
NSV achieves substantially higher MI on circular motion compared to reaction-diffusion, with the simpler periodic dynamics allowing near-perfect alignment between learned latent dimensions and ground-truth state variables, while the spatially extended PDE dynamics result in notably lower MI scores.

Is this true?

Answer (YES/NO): NO